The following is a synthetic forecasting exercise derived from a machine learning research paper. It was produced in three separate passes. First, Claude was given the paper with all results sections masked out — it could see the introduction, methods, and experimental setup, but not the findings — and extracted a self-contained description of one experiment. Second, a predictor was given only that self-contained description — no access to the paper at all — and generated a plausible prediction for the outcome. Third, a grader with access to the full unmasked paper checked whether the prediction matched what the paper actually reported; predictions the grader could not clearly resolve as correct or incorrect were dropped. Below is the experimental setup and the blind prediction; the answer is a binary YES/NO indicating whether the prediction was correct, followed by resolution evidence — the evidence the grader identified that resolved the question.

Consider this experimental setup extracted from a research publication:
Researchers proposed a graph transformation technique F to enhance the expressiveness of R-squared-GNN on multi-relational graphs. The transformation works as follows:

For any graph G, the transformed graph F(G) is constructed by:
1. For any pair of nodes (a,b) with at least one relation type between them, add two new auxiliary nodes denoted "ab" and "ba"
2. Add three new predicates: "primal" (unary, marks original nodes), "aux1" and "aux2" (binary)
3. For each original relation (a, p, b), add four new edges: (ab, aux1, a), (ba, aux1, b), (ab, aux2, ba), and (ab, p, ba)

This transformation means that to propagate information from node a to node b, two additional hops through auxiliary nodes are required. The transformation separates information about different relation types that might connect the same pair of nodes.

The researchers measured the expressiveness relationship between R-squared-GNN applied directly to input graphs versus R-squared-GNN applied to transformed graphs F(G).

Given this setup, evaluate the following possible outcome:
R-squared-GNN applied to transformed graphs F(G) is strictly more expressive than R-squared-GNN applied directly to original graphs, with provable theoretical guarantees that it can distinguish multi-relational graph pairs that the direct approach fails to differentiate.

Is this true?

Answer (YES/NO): YES